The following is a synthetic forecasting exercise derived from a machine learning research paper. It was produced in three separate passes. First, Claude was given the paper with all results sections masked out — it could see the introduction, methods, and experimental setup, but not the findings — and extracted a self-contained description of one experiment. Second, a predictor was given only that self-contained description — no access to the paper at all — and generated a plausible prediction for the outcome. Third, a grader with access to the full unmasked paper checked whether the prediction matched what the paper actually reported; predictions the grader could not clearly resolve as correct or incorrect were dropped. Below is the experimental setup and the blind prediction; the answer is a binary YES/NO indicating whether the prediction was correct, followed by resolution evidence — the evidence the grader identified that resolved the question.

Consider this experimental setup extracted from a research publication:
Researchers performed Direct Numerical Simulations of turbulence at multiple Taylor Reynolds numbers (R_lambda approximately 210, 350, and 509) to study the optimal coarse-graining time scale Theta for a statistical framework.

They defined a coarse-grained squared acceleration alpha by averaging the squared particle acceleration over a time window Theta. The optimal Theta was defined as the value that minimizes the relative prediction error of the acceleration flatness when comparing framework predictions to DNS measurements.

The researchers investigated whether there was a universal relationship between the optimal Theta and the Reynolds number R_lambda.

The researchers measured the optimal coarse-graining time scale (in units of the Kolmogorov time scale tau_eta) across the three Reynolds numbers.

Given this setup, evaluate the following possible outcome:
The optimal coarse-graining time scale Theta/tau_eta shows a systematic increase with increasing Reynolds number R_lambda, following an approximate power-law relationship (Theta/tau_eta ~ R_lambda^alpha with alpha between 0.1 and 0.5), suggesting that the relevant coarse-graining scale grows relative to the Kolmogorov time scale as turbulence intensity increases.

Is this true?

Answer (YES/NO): NO